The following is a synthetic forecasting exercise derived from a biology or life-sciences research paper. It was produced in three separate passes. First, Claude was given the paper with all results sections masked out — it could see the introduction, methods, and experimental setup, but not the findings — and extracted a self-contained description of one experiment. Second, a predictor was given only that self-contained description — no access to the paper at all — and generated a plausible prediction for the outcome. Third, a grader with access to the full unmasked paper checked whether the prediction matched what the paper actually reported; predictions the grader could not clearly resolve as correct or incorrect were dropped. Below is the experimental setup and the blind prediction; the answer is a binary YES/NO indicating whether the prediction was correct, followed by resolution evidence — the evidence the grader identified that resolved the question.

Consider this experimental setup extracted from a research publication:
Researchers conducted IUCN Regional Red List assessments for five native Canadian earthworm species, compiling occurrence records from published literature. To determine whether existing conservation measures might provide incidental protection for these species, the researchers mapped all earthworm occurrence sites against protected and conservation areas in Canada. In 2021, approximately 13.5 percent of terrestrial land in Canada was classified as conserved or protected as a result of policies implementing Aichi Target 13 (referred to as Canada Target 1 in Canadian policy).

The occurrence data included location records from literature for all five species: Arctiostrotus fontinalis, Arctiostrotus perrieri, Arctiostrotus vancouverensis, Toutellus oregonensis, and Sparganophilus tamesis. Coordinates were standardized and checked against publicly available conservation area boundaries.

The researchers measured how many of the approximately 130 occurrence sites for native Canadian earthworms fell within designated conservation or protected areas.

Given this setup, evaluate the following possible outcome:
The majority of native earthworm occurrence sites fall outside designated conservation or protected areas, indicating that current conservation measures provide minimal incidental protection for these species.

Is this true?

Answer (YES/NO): YES